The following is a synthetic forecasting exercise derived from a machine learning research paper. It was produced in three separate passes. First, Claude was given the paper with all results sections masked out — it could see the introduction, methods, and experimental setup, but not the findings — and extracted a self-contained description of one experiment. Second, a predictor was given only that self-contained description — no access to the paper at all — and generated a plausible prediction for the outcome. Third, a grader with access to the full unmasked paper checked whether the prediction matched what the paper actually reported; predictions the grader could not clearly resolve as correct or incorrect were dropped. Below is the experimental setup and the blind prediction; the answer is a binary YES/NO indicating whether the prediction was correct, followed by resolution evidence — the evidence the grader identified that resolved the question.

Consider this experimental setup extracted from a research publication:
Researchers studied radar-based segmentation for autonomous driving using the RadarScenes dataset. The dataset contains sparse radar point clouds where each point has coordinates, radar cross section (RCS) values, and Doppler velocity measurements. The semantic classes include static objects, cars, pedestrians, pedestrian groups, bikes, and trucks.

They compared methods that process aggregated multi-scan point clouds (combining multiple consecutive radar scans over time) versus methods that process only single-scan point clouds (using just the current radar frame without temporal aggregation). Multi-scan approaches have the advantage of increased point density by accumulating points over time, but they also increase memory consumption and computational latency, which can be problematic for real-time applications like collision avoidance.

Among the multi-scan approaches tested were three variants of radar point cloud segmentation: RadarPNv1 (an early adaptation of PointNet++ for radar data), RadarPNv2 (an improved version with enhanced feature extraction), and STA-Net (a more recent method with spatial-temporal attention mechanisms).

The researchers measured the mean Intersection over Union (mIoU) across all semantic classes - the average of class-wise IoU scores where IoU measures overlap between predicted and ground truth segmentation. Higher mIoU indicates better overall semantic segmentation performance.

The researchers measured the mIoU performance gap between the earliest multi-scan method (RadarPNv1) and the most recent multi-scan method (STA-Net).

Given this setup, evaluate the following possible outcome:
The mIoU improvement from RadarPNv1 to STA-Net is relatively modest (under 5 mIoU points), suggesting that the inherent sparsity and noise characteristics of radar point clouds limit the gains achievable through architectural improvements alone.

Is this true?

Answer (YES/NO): NO